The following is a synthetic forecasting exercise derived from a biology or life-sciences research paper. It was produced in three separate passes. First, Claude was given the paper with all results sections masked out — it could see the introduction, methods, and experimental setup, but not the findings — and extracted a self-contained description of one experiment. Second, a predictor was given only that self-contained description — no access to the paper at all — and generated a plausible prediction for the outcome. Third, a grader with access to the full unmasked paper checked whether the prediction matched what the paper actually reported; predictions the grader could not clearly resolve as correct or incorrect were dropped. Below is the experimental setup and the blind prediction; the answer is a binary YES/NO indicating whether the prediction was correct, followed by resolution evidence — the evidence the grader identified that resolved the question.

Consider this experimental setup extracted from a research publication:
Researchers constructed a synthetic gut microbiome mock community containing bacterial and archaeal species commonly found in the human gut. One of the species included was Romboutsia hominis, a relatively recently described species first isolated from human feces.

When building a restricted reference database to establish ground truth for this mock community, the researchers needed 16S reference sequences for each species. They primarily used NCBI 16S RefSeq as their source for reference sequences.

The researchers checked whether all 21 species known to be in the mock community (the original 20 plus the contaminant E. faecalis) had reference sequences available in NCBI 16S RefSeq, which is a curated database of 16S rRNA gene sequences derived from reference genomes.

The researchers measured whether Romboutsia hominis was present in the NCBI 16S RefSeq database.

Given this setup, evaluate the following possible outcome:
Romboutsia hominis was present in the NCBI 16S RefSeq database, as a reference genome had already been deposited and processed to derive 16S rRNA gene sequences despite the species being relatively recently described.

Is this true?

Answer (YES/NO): NO